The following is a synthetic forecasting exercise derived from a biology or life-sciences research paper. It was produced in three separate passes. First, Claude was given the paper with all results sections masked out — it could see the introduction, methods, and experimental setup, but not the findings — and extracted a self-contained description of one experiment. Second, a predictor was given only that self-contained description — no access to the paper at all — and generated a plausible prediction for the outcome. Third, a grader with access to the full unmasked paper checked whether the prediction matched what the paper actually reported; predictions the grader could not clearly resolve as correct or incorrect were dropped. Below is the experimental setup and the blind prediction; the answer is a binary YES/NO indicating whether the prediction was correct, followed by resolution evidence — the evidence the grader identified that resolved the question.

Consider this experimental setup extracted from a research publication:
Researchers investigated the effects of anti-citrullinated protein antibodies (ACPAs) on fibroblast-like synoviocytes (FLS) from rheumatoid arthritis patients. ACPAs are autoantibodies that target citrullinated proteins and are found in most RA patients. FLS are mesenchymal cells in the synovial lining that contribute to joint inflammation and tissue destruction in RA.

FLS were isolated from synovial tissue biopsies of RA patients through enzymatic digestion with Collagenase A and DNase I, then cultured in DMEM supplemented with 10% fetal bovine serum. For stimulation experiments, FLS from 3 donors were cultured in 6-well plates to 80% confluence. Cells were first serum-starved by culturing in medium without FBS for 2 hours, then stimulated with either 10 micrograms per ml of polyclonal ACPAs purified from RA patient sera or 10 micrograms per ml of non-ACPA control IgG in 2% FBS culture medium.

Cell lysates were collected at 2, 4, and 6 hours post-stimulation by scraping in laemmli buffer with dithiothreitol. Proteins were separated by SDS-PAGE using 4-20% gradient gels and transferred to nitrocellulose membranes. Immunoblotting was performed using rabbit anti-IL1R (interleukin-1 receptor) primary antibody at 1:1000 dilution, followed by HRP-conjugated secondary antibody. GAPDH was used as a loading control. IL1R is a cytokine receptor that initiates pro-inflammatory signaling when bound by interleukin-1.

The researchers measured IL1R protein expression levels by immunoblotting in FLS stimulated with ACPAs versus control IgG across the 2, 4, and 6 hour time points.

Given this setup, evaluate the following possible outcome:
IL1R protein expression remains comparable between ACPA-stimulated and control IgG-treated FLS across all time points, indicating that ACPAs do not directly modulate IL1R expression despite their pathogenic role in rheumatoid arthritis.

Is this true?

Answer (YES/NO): NO